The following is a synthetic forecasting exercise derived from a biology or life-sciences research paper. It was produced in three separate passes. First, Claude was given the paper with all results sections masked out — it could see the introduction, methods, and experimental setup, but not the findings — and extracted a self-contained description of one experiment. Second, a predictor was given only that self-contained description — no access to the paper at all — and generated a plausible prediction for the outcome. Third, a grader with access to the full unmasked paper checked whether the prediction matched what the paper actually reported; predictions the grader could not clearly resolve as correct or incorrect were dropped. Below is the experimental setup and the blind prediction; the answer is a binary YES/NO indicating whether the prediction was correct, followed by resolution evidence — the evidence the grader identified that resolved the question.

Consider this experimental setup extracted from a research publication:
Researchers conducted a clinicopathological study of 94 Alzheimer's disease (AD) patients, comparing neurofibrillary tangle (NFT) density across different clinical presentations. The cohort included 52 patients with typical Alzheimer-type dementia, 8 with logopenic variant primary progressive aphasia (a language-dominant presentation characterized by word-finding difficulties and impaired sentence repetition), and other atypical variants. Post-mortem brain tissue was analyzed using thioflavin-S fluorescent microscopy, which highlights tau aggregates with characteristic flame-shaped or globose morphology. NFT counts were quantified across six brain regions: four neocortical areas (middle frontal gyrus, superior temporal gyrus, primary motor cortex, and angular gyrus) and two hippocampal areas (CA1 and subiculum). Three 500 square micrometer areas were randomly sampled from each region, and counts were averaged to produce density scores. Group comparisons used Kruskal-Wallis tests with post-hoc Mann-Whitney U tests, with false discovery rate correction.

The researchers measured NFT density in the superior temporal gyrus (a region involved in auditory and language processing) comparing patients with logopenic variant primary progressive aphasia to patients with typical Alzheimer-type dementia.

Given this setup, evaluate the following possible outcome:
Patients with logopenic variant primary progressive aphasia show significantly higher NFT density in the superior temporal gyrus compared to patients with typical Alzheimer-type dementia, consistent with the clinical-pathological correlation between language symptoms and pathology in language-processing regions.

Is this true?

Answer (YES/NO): YES